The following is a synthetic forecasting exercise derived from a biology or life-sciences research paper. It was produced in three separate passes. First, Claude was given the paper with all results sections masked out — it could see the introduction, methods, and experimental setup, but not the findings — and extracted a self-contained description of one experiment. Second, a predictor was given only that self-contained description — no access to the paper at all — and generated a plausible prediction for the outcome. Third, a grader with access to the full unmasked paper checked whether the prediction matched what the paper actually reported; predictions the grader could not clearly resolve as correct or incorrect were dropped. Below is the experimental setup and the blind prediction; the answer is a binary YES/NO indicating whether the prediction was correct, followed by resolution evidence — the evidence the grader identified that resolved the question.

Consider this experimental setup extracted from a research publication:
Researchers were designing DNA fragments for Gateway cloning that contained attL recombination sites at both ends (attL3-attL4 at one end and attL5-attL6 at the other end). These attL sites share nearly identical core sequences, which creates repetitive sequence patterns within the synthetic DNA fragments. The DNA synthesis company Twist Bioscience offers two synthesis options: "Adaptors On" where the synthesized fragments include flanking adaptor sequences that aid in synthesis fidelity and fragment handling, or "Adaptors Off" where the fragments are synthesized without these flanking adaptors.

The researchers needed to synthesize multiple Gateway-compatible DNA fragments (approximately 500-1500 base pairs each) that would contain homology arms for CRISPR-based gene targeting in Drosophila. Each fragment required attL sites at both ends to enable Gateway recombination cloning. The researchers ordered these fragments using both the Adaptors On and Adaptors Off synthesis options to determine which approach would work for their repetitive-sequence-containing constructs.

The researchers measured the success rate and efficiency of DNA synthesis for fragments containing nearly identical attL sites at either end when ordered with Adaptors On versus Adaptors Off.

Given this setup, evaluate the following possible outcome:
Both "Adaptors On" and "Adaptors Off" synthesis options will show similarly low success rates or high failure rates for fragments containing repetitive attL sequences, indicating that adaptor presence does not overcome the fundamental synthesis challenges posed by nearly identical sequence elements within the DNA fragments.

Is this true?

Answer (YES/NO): NO